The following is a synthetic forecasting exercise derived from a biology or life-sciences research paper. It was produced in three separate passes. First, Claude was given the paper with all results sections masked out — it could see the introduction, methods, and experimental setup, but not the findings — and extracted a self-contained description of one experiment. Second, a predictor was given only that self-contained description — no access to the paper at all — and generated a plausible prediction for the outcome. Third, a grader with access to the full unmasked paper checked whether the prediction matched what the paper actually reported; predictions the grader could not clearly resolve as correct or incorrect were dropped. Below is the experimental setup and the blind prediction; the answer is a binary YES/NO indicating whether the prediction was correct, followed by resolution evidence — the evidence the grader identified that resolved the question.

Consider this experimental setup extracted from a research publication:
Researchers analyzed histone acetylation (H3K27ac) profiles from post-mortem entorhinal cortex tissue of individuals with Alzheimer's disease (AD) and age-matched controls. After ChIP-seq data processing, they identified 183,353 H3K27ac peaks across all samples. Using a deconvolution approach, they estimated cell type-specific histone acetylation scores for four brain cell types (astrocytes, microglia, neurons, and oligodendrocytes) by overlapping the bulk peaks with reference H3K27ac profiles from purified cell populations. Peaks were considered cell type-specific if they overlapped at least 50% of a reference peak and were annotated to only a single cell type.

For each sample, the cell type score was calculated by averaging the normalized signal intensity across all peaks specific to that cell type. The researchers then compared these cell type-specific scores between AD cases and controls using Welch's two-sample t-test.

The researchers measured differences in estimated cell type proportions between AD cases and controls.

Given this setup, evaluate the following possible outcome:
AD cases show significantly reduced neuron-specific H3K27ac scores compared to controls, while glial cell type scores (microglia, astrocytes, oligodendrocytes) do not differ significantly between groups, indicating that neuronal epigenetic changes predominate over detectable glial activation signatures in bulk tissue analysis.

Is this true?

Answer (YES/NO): NO